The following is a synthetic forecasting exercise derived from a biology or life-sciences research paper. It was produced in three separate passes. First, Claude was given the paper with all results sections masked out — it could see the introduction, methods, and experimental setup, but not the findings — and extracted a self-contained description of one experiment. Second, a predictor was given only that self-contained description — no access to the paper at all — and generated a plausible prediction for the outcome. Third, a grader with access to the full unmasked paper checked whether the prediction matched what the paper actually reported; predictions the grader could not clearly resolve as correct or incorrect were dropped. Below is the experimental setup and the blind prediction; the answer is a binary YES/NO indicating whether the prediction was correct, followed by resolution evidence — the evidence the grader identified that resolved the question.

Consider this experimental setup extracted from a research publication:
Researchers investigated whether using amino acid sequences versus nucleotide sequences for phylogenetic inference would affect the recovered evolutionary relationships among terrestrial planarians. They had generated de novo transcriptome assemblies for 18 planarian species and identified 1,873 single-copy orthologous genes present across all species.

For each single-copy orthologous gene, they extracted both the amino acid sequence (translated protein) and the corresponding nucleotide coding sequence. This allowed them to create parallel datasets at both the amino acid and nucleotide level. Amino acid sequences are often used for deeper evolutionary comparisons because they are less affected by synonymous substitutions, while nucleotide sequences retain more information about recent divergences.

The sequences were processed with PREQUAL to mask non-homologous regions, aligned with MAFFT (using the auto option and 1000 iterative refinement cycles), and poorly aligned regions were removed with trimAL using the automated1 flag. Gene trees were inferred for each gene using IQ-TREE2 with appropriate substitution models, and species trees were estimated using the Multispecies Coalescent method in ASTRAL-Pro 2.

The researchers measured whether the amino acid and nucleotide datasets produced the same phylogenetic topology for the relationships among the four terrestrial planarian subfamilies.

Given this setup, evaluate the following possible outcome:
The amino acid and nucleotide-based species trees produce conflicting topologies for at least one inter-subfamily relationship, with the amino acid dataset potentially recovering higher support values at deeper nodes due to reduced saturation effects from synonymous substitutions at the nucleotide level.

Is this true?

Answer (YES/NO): NO